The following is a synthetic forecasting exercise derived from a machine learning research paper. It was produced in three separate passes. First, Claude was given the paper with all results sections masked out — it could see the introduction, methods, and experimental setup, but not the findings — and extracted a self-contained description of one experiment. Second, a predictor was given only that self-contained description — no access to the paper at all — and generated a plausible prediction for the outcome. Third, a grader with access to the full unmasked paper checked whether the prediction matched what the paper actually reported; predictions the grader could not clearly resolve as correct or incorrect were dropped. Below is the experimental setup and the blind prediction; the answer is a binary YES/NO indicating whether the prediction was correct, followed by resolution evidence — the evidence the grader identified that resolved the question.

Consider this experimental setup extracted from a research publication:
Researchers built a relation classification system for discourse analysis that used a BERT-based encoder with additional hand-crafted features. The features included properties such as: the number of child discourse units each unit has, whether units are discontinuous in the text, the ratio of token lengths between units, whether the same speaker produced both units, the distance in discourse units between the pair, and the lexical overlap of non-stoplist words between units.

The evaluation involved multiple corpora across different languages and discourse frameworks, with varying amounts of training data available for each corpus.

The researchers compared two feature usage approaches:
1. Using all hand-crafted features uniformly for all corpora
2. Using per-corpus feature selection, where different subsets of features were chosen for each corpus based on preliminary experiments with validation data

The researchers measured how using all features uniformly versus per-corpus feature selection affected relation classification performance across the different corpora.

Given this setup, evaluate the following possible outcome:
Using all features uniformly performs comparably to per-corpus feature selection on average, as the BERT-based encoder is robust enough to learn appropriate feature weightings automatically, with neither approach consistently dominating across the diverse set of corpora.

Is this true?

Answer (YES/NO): NO